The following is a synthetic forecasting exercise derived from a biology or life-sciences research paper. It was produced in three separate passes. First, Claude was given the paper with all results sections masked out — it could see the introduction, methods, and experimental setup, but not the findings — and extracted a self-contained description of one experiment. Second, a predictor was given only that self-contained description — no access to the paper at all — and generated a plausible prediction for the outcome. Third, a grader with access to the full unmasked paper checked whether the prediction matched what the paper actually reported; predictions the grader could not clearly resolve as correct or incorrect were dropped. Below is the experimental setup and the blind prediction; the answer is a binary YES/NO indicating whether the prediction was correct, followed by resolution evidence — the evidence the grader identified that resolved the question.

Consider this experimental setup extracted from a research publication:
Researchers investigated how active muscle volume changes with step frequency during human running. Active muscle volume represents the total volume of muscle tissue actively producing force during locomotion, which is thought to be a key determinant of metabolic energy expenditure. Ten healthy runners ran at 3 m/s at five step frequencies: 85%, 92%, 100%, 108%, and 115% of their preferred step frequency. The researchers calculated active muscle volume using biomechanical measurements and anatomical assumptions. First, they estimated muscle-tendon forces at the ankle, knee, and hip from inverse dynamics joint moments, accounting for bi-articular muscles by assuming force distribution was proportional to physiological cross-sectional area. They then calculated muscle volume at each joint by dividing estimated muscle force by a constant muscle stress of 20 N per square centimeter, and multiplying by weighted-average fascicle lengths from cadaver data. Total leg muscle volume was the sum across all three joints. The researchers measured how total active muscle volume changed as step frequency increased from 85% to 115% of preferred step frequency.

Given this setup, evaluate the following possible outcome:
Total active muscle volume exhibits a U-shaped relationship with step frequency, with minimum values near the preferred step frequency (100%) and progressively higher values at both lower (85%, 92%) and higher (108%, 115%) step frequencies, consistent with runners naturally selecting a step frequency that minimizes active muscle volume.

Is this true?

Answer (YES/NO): NO